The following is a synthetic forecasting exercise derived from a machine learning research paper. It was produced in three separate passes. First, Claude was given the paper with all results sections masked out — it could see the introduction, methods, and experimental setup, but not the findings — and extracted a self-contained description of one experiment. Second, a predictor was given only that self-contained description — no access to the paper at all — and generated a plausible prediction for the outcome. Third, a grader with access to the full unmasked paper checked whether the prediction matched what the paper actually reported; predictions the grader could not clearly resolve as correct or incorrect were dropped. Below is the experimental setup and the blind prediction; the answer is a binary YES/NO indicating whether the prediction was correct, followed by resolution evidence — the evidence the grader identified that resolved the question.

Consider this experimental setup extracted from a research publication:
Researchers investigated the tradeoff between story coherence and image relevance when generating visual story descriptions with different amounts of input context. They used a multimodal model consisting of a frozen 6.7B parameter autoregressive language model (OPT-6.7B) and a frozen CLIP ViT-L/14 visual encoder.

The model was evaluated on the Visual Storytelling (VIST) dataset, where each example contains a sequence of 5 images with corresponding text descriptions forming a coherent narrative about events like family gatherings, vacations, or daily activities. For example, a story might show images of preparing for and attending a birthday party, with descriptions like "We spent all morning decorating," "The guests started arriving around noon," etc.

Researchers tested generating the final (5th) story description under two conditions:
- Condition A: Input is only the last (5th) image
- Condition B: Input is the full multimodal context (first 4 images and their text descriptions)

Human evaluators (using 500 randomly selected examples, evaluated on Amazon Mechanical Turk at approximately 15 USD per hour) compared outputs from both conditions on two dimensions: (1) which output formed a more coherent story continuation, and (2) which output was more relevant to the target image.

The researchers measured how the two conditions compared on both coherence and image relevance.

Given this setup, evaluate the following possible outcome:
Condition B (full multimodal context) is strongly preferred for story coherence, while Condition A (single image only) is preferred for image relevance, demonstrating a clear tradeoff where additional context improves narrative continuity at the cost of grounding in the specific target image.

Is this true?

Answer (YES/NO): YES